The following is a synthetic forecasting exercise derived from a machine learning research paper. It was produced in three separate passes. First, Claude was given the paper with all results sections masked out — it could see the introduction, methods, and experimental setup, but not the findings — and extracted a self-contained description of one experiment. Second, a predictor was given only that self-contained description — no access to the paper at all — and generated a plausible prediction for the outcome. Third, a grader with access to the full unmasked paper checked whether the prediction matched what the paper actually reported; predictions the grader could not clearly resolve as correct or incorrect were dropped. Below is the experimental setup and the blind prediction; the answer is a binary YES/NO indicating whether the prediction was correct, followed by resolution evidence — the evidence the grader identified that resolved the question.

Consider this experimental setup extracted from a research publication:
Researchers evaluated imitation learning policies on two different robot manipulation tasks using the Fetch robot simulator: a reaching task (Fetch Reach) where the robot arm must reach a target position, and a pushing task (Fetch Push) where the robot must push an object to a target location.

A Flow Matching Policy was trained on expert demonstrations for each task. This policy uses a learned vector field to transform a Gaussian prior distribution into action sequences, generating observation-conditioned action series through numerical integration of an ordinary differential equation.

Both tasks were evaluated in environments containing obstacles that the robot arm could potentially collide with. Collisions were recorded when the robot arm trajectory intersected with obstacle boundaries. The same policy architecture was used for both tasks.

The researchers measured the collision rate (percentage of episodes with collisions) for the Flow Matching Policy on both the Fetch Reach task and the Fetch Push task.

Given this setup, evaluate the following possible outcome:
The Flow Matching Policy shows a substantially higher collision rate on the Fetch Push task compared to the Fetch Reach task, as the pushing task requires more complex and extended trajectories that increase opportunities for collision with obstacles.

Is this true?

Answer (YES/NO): NO